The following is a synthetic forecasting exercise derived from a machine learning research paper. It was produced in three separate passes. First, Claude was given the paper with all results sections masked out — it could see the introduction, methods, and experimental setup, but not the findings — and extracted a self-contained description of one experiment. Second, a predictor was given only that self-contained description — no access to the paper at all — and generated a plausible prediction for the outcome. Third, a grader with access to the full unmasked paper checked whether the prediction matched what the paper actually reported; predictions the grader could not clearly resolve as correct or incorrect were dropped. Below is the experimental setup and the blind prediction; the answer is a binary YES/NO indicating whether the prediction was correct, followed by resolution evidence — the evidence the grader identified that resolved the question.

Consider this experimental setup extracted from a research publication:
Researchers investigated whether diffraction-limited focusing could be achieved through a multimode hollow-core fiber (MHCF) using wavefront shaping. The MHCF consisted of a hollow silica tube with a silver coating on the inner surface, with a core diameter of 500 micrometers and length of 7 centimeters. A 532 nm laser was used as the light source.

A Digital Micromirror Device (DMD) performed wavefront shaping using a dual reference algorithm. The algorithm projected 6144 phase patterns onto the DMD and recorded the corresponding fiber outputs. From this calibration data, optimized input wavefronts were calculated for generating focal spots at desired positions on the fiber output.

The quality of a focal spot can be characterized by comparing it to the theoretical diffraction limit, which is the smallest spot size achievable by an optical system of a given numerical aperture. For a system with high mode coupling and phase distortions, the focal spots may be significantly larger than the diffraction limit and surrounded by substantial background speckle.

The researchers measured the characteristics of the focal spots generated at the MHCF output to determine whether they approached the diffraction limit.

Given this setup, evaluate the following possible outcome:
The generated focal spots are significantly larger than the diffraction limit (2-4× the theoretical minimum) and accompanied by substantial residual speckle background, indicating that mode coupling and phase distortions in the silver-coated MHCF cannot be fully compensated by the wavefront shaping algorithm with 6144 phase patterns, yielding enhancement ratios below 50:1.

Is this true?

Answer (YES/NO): NO